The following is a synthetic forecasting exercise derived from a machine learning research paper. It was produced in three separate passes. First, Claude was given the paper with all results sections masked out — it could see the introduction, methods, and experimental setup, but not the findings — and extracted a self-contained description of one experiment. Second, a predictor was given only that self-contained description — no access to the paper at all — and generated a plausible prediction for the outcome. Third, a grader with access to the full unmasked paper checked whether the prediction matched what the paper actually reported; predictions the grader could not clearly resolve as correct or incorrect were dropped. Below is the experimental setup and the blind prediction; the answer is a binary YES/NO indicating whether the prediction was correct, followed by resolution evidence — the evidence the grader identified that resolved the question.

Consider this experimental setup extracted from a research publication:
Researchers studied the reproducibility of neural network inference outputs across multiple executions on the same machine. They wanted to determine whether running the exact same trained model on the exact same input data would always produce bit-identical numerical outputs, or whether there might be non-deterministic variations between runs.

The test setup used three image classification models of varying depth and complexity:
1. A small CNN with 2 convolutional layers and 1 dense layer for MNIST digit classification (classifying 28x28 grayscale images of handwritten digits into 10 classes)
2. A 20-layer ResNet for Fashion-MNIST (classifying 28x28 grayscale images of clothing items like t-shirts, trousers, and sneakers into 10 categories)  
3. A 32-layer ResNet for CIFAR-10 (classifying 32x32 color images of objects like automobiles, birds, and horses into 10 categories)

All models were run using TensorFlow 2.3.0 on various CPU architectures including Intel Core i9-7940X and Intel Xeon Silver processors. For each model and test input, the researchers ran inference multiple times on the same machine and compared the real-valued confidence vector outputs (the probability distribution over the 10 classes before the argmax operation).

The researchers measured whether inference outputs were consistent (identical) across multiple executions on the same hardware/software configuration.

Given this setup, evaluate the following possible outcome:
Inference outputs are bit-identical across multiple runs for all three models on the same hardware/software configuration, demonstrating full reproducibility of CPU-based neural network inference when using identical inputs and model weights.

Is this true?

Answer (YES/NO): YES